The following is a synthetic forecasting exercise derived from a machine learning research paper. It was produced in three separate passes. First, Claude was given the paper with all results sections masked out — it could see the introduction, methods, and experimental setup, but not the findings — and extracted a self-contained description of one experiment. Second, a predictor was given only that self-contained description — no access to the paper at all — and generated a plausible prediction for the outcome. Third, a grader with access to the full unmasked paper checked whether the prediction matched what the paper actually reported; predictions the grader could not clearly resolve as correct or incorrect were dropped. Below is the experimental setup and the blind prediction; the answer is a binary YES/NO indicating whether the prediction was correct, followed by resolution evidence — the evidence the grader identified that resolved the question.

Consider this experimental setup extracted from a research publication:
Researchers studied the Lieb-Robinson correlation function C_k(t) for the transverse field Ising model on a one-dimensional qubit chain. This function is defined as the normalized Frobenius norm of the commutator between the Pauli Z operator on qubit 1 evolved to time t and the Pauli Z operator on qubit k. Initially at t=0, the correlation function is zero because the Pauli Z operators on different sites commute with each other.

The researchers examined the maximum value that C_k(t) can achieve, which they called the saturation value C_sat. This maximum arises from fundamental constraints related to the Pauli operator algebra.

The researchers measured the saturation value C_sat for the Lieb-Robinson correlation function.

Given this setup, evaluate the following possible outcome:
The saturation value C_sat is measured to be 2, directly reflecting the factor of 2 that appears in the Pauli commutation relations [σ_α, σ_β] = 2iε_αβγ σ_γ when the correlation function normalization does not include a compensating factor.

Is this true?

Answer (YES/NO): YES